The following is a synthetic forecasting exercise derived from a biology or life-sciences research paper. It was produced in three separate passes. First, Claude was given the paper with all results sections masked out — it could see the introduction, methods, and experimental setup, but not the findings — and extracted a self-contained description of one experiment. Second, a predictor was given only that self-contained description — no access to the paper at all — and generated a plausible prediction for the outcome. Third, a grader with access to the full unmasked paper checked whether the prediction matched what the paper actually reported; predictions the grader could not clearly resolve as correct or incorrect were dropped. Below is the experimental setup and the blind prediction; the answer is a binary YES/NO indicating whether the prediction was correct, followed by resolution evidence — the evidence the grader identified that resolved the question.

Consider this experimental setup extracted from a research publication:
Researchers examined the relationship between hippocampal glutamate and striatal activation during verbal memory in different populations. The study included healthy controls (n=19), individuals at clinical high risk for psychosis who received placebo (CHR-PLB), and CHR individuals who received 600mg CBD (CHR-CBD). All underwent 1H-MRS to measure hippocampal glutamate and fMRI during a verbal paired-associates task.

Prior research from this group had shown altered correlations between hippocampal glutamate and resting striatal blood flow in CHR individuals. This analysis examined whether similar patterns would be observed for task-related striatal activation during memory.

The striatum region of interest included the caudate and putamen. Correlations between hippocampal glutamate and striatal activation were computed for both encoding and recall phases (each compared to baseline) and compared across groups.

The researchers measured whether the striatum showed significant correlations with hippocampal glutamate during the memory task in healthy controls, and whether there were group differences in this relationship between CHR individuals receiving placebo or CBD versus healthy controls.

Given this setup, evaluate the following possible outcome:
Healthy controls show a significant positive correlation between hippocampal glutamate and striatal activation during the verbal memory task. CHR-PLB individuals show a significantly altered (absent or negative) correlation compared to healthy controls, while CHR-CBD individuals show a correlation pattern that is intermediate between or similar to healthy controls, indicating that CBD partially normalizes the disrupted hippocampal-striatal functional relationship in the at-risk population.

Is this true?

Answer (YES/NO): NO